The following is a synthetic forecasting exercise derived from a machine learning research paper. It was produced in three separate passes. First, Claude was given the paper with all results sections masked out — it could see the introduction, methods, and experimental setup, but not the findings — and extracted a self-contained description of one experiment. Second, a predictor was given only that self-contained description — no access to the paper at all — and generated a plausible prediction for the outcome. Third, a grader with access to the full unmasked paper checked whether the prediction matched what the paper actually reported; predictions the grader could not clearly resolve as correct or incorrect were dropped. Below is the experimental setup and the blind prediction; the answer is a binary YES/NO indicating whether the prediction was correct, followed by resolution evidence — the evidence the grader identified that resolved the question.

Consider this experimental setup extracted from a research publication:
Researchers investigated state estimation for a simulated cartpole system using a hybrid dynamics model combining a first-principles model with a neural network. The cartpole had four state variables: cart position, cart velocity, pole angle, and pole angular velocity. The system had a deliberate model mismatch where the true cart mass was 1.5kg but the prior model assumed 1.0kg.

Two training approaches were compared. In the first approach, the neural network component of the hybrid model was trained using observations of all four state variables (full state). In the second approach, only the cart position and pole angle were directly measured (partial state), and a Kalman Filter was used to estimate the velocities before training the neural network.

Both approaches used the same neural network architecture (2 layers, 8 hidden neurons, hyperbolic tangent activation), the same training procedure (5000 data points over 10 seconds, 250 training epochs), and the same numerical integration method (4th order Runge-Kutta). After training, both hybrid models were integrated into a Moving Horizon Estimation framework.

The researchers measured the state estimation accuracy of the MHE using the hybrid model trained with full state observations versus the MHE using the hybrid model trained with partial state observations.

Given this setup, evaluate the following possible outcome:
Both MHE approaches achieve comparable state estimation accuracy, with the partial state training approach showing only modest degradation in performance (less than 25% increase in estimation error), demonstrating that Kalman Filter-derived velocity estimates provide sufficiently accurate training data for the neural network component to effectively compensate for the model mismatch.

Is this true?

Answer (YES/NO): YES